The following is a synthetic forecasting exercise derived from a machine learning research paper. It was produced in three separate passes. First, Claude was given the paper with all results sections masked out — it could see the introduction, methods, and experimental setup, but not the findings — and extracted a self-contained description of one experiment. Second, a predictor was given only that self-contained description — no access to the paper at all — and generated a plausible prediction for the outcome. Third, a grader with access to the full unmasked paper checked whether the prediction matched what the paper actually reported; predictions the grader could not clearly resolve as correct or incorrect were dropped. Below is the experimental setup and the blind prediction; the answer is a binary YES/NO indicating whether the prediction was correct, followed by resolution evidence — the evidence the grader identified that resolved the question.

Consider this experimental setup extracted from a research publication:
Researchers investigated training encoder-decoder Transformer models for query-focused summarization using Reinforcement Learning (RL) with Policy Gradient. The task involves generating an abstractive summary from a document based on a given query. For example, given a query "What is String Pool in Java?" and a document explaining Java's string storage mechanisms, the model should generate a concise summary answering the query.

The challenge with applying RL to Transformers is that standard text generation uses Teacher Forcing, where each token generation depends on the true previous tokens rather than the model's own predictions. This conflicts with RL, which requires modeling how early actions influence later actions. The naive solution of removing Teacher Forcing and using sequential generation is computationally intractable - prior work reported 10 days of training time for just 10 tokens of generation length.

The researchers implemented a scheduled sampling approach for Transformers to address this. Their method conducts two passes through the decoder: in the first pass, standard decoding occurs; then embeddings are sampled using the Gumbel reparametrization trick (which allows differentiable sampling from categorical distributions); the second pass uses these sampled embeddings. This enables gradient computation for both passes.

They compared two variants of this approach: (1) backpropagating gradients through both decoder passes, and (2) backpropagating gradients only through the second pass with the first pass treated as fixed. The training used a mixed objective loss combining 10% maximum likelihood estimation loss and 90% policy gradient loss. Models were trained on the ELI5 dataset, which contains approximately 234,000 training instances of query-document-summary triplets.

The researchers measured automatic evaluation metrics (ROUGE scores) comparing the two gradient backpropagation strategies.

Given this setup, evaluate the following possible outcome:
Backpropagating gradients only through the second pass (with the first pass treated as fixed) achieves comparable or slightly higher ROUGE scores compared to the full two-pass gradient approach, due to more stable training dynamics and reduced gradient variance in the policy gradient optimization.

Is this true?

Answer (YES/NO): NO